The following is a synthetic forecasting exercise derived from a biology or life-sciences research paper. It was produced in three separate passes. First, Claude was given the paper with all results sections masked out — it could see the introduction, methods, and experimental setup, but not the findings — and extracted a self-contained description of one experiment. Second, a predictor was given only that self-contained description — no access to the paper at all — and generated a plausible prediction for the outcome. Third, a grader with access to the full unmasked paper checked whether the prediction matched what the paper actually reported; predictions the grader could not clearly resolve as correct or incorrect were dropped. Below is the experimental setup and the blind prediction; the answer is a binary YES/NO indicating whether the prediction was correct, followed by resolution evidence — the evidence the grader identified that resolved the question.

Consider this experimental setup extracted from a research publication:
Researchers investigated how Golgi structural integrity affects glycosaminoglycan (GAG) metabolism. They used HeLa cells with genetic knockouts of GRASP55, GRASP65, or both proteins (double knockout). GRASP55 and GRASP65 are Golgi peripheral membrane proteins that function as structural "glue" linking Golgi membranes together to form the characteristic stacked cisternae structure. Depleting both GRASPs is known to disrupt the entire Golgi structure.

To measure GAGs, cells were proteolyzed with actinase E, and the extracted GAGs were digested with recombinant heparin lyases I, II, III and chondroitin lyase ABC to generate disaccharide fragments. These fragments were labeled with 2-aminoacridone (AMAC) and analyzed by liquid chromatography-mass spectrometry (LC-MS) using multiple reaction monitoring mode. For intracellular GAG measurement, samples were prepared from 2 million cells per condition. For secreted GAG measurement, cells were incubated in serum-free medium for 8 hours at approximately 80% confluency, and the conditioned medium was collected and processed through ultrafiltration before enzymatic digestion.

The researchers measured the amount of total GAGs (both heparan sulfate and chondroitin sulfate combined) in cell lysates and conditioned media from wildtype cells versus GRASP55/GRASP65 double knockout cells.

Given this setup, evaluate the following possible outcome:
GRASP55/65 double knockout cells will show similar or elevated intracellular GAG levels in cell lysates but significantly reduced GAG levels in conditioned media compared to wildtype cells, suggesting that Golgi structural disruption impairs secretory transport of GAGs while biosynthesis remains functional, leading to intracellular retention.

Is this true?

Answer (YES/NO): YES